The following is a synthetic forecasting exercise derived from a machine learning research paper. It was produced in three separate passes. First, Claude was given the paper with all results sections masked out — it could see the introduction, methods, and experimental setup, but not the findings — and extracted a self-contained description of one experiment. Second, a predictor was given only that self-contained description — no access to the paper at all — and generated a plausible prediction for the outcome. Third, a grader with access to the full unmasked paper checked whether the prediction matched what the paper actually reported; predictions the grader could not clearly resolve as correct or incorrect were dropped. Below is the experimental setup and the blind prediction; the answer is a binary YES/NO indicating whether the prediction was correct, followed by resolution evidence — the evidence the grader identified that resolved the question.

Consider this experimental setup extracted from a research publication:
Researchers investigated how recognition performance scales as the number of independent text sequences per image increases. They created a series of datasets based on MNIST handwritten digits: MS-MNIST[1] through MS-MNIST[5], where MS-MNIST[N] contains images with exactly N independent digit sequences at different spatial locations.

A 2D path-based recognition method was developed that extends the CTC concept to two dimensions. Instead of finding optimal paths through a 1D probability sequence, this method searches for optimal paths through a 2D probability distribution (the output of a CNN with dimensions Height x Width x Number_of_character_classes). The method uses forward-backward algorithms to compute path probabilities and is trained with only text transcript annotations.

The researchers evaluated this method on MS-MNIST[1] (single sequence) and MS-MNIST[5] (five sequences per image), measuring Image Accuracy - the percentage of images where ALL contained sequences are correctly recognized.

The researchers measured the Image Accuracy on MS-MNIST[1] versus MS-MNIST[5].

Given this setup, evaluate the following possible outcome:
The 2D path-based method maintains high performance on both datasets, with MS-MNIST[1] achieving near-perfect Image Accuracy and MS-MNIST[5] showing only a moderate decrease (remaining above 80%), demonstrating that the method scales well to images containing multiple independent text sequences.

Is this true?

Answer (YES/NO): NO